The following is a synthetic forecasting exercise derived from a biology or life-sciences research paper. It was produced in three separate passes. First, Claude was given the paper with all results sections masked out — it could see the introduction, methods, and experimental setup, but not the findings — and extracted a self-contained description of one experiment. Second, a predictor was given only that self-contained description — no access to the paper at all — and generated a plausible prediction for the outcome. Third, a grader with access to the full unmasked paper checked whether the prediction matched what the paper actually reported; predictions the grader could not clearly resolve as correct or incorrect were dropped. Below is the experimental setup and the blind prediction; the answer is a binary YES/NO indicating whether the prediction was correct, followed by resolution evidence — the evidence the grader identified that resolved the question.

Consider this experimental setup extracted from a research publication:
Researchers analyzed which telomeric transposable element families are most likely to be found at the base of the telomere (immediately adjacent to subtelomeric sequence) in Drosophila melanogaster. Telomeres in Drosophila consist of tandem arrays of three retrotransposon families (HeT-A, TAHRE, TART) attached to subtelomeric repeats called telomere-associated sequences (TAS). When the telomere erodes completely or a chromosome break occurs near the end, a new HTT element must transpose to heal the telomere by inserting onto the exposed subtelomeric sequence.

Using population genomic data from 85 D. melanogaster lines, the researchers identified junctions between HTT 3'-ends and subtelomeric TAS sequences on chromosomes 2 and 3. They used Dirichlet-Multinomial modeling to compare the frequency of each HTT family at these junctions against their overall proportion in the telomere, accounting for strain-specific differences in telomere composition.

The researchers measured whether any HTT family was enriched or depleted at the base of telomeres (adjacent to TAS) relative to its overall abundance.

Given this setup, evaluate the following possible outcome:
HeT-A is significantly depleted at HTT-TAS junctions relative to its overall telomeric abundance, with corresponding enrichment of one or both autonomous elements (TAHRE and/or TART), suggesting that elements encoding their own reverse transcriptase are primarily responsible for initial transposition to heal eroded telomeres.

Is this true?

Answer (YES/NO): NO